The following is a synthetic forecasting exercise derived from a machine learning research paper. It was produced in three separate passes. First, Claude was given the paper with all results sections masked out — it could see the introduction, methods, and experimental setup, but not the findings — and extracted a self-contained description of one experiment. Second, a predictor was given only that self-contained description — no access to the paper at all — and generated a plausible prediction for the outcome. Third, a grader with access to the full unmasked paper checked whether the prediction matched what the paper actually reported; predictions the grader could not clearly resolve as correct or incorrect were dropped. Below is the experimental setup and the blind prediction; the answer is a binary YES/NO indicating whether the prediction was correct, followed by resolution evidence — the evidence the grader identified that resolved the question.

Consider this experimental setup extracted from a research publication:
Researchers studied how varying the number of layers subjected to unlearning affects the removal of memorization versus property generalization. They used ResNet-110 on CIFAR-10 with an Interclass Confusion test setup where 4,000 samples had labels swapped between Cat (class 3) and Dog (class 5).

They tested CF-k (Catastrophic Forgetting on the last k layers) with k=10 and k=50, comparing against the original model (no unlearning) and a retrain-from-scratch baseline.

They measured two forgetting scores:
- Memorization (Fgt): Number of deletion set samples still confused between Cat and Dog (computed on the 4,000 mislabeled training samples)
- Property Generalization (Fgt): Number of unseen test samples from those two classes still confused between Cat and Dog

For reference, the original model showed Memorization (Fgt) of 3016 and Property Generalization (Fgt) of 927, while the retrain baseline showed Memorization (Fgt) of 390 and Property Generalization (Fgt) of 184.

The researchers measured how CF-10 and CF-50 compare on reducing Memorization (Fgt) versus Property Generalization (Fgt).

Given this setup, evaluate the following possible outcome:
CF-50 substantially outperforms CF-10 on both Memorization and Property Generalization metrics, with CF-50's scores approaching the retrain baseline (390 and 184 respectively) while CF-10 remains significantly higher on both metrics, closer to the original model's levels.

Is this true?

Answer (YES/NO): NO